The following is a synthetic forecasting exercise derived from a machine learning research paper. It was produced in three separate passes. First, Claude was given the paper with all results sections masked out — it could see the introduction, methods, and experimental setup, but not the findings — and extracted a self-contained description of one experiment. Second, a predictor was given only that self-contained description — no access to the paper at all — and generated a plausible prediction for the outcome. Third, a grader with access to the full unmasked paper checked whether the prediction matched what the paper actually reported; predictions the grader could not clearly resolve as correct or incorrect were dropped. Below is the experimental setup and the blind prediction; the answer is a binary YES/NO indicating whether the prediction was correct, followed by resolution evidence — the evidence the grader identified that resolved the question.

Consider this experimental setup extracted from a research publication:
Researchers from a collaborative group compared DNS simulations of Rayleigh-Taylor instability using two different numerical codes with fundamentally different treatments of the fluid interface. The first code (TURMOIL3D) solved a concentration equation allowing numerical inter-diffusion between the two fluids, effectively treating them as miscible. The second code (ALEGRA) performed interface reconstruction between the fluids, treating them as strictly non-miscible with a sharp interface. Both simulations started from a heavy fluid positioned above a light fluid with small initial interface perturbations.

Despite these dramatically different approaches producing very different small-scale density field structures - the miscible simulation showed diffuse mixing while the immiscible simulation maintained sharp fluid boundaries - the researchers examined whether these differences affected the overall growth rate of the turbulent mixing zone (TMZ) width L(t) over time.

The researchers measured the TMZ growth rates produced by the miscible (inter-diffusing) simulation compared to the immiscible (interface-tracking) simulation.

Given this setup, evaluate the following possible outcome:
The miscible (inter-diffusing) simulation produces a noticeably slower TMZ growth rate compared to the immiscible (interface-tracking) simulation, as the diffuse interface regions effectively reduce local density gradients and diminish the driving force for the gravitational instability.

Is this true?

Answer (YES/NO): NO